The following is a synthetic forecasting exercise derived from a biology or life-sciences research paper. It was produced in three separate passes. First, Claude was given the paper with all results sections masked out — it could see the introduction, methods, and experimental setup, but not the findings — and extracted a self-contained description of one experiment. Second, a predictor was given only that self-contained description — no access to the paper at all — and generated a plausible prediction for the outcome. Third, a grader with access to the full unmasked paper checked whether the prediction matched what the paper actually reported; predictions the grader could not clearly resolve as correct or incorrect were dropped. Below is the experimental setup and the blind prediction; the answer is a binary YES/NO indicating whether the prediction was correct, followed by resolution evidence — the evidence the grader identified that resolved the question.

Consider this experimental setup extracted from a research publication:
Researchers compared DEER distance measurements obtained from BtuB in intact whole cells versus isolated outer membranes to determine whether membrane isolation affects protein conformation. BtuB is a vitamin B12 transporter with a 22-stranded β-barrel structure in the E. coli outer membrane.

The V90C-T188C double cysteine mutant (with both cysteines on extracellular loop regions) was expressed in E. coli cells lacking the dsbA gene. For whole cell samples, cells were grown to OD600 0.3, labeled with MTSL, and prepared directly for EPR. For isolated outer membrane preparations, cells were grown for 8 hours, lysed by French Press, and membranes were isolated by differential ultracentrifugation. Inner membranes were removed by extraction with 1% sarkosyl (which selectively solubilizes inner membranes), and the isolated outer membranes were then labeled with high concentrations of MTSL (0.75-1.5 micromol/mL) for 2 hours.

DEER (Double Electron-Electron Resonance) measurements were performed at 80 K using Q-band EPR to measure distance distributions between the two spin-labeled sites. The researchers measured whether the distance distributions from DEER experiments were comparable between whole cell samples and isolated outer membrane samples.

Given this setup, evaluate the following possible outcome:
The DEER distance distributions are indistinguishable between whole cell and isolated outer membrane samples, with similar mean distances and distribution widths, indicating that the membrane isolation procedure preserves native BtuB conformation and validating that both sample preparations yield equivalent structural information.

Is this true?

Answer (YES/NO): NO